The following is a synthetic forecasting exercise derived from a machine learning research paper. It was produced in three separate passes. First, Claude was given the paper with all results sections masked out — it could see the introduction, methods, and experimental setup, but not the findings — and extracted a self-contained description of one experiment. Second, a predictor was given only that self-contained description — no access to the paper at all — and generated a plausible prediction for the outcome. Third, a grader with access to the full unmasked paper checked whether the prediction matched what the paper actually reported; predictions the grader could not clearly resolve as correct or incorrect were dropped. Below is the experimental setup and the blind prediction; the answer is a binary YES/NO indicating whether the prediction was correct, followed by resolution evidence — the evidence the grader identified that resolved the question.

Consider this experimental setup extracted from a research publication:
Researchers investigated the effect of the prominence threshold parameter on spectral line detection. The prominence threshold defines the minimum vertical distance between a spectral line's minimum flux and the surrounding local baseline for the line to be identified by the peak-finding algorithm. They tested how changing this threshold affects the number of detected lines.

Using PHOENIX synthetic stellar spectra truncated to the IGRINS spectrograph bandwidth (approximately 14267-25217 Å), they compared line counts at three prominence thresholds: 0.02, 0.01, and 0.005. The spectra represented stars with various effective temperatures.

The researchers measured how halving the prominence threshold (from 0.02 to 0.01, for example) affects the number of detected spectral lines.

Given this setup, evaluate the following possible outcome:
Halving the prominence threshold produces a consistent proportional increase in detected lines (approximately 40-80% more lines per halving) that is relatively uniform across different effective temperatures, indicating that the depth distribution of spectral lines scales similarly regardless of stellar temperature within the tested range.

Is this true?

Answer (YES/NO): NO